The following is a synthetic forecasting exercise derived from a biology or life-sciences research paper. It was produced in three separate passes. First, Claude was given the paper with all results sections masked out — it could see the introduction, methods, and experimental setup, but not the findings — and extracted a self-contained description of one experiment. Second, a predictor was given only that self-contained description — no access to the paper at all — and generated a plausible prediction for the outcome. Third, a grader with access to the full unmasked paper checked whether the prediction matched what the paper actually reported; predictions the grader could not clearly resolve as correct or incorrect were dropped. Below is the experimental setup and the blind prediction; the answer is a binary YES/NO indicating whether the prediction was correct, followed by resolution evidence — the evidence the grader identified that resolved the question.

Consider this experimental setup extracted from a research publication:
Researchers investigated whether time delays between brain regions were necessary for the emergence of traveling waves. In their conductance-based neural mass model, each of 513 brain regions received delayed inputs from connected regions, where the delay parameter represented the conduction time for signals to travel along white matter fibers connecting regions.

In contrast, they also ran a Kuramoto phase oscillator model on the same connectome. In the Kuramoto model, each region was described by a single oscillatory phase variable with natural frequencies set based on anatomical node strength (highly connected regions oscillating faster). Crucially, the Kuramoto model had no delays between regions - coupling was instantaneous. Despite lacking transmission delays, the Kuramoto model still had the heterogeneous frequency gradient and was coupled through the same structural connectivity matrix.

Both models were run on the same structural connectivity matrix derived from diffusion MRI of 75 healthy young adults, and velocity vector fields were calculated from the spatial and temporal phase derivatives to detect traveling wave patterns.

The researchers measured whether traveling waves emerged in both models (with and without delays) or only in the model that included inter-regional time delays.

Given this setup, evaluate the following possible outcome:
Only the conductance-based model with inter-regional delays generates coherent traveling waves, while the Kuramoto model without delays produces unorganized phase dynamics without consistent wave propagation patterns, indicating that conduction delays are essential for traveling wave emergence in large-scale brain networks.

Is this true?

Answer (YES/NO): NO